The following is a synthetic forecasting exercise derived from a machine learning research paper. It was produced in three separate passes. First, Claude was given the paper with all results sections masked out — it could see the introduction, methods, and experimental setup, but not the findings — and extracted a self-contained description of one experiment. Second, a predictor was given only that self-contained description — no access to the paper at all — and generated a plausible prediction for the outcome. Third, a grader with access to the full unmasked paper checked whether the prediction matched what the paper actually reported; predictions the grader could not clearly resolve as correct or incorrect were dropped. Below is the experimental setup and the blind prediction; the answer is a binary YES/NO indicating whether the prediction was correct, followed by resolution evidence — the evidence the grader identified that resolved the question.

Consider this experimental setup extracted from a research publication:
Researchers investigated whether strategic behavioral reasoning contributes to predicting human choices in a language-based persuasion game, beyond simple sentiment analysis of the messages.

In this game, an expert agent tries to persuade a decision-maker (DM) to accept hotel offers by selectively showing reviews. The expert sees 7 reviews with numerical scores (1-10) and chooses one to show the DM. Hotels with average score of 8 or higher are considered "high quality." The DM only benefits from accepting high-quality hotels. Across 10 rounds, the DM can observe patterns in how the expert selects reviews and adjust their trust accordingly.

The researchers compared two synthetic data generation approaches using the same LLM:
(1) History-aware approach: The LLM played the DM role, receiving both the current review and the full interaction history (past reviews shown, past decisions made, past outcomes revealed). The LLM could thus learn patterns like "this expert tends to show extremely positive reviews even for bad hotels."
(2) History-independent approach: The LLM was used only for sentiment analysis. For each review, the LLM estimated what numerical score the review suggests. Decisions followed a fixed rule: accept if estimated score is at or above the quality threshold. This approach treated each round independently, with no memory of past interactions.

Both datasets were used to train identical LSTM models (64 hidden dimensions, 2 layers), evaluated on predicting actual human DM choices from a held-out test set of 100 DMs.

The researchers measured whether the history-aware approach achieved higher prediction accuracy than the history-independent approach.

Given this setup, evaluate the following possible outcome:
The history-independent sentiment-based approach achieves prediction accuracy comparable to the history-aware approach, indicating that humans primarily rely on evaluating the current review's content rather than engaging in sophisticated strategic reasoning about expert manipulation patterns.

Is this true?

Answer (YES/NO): NO